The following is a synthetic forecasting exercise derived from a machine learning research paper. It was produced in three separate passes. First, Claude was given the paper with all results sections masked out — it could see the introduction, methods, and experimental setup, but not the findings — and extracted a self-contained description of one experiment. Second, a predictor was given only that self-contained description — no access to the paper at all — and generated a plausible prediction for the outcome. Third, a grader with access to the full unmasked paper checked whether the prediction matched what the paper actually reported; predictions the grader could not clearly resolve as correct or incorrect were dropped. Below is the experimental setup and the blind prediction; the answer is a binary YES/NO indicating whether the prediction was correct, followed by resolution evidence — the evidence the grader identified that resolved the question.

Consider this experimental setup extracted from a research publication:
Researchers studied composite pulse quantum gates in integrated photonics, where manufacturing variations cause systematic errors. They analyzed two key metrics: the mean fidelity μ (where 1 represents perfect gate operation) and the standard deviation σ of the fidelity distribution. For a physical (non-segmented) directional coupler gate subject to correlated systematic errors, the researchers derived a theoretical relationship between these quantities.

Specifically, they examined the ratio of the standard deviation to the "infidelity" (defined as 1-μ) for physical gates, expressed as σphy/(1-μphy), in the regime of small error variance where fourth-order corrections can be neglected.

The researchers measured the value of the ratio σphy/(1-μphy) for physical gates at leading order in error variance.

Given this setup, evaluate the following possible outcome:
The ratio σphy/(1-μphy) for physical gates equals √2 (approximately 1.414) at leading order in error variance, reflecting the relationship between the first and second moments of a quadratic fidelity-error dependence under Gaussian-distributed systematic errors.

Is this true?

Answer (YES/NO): YES